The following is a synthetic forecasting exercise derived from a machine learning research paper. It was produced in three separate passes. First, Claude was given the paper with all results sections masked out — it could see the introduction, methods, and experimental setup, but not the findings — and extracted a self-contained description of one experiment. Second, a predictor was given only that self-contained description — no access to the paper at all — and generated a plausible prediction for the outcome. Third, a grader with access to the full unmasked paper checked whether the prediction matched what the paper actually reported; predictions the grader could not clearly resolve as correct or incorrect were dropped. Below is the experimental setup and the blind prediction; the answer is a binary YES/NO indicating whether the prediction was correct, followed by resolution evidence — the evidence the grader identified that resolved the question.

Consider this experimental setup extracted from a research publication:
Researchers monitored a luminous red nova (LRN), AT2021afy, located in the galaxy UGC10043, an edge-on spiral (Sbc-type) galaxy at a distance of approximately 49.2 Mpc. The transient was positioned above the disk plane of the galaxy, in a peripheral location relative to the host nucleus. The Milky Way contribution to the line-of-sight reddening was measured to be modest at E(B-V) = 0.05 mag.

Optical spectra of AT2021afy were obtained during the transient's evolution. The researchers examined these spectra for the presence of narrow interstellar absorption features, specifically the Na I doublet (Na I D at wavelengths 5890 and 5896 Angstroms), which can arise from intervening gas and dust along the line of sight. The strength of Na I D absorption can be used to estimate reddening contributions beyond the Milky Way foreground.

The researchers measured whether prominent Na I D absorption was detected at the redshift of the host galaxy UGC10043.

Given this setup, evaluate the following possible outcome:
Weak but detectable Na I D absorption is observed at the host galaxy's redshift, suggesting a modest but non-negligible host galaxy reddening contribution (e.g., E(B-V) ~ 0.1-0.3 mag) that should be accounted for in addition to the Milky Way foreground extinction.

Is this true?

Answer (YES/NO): NO